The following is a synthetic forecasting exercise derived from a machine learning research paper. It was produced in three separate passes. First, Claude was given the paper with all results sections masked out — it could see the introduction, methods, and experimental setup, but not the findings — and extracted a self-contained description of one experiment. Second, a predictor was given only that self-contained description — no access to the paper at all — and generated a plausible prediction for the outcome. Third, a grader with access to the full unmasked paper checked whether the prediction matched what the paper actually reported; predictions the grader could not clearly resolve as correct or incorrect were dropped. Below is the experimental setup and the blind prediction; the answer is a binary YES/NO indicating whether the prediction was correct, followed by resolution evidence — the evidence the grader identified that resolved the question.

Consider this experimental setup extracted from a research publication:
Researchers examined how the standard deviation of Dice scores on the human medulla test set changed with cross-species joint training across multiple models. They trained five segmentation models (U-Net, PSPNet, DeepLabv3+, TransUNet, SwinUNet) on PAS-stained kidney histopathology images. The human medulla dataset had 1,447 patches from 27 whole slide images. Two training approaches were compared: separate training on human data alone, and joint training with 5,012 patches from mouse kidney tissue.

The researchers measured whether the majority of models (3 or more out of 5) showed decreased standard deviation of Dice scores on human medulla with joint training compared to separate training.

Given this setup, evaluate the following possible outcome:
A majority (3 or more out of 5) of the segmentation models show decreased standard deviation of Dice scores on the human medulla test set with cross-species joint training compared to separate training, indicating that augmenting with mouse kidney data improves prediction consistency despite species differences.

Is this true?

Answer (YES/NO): NO